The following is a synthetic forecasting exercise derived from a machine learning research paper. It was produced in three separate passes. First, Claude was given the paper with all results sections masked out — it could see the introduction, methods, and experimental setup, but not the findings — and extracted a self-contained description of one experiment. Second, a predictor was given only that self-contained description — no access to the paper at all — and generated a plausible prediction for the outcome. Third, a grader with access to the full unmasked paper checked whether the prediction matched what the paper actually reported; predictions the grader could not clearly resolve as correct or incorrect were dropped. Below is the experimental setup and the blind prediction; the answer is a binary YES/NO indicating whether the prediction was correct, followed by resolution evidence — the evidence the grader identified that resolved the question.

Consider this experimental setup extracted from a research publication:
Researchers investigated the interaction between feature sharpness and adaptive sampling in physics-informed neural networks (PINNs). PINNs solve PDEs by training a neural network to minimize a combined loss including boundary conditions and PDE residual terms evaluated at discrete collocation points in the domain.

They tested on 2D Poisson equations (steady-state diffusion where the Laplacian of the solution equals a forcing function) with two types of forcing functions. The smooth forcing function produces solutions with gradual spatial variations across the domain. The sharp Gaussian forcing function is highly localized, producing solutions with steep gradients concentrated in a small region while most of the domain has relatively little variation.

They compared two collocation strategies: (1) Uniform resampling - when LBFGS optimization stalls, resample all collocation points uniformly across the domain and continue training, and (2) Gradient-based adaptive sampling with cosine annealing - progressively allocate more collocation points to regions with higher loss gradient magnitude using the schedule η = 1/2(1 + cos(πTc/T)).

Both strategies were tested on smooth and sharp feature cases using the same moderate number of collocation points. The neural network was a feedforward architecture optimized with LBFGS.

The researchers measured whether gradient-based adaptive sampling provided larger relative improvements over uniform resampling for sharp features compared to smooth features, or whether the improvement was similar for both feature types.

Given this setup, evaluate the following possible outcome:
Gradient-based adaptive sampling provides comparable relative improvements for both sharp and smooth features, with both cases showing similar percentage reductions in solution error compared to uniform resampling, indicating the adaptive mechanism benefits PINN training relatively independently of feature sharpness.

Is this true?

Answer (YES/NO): NO